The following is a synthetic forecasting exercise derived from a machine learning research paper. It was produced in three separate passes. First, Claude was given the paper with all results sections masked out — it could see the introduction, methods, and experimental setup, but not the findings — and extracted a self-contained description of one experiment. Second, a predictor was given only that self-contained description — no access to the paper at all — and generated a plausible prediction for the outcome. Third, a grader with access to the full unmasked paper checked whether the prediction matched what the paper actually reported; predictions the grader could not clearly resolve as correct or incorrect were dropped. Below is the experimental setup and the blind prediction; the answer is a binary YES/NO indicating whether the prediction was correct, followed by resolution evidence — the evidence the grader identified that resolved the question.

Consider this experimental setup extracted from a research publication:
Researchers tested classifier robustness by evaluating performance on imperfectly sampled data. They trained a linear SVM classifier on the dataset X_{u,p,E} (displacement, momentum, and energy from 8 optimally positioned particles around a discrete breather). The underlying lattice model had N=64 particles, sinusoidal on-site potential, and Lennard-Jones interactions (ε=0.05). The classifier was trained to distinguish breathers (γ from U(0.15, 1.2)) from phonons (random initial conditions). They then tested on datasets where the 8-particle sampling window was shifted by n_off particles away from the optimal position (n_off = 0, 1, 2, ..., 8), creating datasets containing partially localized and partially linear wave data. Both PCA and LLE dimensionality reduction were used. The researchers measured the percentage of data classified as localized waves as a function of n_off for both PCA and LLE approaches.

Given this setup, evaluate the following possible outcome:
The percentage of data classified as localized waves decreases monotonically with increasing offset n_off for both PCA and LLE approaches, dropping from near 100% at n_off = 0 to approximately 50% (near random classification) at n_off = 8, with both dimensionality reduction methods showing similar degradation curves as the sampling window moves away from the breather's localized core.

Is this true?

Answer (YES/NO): NO